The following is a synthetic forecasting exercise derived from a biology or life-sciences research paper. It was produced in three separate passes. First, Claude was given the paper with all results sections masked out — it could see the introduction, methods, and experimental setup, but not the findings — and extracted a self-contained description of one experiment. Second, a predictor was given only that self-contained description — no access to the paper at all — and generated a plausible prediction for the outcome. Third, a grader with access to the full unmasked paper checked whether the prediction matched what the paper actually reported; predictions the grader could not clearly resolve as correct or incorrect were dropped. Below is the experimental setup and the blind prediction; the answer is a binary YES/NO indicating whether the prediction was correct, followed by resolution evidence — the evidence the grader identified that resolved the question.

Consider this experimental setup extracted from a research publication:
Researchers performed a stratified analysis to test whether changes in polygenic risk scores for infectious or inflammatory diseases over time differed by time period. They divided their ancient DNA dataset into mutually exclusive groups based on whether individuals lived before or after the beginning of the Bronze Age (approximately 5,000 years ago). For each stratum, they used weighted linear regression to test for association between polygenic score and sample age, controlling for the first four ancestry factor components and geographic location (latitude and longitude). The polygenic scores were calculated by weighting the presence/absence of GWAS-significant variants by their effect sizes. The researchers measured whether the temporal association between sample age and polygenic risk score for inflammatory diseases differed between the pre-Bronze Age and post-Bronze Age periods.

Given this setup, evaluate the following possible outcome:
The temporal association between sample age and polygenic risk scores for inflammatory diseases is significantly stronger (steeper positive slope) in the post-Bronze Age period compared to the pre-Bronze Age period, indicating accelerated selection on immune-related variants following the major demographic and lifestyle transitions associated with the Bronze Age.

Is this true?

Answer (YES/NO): YES